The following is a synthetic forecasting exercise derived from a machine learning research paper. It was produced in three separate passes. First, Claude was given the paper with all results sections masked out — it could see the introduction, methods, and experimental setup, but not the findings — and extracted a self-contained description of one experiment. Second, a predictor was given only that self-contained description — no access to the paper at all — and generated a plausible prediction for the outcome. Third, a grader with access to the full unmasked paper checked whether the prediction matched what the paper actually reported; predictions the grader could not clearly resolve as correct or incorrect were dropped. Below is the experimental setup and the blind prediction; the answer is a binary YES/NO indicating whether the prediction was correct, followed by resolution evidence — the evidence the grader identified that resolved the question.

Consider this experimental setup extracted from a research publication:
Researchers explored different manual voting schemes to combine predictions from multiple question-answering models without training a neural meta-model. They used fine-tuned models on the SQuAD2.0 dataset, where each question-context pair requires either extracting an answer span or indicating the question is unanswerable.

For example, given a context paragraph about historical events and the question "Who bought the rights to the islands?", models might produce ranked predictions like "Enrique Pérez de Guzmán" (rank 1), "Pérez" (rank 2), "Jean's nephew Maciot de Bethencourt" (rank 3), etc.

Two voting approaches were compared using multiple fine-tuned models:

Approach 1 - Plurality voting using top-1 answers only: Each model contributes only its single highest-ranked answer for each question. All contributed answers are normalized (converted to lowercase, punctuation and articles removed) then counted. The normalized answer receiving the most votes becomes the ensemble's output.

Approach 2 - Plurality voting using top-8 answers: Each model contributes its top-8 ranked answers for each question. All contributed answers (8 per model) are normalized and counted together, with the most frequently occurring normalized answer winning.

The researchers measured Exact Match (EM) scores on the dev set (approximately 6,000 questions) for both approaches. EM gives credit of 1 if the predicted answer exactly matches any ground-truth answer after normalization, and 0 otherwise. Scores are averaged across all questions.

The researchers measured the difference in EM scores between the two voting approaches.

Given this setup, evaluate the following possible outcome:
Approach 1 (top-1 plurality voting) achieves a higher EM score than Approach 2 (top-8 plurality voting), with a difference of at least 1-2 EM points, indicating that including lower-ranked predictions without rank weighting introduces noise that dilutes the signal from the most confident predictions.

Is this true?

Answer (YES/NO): YES